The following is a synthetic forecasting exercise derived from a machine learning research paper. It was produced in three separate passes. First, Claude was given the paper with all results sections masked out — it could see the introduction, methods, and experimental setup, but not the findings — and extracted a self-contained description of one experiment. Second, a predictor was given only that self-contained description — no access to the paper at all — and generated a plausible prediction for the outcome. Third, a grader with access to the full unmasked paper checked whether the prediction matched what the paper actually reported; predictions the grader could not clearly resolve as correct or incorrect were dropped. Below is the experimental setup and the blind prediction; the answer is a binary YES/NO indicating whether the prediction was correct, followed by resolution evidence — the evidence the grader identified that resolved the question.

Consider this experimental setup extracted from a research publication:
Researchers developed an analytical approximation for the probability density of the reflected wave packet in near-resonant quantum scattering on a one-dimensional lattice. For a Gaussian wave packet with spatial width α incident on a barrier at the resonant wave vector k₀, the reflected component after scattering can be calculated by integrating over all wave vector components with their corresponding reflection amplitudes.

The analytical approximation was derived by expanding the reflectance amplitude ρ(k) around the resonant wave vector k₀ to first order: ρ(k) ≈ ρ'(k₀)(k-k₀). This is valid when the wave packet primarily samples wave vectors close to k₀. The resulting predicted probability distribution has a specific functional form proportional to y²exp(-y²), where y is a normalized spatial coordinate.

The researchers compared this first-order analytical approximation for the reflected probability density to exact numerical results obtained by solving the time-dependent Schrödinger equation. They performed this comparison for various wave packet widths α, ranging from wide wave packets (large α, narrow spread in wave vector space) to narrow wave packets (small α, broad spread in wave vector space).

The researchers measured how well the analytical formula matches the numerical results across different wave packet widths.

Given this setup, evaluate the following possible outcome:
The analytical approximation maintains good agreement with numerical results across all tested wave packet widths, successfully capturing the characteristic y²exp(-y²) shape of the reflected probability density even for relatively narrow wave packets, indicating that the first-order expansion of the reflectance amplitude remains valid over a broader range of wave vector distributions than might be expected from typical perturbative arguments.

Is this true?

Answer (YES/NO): NO